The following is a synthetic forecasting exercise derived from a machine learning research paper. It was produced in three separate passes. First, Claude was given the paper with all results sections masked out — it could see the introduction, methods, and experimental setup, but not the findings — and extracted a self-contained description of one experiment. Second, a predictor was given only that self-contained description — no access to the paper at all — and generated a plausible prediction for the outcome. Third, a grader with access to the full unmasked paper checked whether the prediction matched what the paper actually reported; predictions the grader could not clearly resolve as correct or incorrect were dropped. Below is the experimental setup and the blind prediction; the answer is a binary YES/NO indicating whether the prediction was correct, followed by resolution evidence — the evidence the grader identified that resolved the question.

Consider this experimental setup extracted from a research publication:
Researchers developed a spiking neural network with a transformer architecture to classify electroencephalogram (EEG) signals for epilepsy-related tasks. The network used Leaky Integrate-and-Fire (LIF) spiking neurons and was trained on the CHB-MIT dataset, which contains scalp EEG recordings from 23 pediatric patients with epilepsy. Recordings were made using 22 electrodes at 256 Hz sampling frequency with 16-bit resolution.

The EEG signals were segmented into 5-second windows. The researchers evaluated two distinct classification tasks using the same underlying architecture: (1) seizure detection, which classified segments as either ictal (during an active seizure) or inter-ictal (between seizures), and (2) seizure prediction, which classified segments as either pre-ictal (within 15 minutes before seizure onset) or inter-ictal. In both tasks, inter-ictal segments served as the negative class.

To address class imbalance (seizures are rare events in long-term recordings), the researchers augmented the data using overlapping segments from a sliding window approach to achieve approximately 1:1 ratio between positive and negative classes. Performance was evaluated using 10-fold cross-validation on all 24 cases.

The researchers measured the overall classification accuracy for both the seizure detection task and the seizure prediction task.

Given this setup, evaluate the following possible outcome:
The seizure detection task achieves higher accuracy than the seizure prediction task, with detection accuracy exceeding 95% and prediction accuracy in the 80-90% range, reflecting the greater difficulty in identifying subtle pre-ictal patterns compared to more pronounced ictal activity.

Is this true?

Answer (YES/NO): NO